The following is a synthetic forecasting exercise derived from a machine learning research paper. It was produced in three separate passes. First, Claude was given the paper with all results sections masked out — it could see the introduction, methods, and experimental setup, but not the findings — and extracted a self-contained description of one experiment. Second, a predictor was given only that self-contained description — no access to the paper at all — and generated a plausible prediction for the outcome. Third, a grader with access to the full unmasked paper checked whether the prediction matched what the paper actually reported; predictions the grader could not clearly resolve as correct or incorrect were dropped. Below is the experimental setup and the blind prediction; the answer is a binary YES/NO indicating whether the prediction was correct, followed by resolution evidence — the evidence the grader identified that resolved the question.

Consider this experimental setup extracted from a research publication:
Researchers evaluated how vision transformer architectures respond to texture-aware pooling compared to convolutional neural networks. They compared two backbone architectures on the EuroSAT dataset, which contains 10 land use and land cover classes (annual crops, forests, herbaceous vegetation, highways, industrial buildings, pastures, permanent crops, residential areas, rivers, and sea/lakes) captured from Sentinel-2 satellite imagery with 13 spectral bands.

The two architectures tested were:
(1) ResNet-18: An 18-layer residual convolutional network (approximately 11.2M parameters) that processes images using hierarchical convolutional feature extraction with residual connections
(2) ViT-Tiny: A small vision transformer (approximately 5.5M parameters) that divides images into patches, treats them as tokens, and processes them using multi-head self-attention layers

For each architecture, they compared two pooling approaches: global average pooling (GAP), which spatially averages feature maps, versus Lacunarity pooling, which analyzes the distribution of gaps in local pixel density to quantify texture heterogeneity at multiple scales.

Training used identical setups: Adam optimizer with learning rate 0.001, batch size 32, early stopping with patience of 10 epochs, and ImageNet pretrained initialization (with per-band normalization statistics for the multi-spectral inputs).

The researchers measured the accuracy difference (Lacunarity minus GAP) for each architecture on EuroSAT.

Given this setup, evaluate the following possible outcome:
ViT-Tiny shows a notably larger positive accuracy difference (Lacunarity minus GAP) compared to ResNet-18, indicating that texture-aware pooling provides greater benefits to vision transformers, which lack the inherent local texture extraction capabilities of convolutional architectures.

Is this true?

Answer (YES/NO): NO